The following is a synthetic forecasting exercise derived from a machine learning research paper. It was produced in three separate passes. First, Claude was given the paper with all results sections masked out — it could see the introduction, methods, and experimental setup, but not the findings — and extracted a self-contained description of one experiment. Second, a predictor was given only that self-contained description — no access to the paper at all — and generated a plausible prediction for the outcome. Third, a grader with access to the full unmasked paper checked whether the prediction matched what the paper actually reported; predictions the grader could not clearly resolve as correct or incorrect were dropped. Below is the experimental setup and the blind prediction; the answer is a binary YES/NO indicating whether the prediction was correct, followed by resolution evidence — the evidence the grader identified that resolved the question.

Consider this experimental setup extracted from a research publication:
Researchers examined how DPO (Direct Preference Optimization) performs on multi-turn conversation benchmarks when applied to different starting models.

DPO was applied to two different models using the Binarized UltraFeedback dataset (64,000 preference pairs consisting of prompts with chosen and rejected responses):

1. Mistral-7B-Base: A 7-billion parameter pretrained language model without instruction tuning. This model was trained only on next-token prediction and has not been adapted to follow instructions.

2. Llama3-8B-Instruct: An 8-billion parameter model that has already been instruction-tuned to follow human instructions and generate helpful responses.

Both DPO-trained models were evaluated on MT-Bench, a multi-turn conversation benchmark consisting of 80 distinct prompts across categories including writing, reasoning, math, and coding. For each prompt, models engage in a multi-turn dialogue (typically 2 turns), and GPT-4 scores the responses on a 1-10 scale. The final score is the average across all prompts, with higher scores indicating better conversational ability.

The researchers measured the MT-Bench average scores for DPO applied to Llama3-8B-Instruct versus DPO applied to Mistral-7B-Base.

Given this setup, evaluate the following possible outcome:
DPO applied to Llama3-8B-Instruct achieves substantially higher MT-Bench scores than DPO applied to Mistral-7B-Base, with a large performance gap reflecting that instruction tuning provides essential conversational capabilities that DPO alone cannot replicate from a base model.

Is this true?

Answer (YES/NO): NO